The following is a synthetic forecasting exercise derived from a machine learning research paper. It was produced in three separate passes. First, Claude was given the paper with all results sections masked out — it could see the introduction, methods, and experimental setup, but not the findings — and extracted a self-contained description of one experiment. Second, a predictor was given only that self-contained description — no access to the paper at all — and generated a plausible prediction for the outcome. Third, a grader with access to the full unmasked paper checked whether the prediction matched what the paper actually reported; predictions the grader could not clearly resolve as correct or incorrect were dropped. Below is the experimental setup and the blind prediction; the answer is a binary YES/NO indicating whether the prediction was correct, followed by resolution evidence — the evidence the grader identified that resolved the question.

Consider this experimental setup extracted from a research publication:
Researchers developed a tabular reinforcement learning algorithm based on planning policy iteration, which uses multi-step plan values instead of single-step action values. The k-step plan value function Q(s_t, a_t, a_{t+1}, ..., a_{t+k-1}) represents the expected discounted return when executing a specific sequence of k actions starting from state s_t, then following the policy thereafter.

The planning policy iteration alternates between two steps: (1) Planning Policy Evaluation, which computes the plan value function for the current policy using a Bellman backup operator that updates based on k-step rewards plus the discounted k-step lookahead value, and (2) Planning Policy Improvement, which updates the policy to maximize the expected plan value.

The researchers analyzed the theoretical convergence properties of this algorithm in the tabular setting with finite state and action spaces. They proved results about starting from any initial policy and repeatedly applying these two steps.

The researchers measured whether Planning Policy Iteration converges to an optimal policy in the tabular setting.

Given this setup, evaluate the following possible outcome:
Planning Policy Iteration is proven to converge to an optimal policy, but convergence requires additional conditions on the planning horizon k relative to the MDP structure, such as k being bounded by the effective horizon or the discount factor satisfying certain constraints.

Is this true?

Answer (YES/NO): NO